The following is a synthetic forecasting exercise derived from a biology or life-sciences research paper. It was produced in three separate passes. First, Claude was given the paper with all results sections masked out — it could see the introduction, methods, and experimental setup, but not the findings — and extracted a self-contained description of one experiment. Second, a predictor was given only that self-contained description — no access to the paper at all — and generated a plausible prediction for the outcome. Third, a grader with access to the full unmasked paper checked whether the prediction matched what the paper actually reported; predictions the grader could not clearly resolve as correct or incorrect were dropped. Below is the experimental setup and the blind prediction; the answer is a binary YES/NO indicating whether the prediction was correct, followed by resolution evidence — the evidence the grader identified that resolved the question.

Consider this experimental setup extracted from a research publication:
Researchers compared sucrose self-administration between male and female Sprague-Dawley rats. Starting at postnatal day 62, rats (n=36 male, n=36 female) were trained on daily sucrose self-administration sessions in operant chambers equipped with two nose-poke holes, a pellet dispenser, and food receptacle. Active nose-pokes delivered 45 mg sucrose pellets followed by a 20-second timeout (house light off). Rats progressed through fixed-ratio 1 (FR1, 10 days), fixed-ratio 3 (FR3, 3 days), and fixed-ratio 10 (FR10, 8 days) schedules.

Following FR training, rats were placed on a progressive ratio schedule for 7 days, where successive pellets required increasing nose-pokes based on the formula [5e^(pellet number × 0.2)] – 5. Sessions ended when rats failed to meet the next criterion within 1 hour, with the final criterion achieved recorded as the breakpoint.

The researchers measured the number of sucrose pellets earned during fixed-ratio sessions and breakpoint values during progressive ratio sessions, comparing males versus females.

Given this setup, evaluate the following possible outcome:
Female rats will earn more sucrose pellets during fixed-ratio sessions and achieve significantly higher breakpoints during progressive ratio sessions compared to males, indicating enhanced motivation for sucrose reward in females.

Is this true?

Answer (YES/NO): NO